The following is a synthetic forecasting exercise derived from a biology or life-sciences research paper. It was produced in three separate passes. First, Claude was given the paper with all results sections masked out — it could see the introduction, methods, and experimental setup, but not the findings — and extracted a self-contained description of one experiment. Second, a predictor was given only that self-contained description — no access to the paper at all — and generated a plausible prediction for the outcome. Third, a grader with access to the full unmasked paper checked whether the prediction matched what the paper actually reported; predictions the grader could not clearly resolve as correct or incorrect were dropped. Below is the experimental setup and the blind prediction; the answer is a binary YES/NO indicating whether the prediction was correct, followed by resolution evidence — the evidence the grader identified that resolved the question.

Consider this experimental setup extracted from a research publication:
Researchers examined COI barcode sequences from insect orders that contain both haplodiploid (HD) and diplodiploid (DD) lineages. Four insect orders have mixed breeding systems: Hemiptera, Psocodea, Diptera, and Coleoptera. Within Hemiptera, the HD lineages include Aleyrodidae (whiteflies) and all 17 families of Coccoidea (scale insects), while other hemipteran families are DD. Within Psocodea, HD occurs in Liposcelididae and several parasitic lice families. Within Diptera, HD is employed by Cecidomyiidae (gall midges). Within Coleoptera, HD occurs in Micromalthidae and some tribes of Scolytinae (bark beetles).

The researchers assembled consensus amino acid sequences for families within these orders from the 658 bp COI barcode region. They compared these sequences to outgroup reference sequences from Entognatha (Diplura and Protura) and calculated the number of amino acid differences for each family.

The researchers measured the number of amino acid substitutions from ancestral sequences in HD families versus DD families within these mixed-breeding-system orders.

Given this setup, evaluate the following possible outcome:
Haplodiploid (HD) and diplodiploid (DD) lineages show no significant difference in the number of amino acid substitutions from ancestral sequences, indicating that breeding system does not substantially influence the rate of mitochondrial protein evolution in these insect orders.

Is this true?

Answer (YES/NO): NO